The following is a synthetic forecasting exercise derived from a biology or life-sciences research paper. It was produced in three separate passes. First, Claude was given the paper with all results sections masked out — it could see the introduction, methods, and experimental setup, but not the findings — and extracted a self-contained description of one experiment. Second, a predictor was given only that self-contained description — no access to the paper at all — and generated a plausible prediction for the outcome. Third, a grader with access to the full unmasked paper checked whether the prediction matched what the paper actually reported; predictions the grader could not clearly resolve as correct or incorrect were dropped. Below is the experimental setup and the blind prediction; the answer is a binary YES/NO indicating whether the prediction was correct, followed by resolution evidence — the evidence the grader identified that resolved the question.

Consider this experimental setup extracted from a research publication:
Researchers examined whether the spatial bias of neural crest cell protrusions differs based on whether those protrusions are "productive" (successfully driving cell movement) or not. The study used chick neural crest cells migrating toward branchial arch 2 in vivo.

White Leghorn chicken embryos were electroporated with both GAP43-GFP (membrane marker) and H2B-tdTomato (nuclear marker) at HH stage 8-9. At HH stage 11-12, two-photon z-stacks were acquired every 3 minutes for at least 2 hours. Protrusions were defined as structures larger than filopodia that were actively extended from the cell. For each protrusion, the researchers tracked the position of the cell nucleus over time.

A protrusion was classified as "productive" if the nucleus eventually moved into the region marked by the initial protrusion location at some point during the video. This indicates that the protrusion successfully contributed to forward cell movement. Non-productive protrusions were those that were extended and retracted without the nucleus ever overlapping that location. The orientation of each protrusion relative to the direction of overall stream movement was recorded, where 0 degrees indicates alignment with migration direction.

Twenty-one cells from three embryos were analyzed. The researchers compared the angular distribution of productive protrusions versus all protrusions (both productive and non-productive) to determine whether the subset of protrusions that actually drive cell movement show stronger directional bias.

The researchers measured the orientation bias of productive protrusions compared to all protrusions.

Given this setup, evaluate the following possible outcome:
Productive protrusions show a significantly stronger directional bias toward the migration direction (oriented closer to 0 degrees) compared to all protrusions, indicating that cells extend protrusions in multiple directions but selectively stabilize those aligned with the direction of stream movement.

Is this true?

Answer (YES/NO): YES